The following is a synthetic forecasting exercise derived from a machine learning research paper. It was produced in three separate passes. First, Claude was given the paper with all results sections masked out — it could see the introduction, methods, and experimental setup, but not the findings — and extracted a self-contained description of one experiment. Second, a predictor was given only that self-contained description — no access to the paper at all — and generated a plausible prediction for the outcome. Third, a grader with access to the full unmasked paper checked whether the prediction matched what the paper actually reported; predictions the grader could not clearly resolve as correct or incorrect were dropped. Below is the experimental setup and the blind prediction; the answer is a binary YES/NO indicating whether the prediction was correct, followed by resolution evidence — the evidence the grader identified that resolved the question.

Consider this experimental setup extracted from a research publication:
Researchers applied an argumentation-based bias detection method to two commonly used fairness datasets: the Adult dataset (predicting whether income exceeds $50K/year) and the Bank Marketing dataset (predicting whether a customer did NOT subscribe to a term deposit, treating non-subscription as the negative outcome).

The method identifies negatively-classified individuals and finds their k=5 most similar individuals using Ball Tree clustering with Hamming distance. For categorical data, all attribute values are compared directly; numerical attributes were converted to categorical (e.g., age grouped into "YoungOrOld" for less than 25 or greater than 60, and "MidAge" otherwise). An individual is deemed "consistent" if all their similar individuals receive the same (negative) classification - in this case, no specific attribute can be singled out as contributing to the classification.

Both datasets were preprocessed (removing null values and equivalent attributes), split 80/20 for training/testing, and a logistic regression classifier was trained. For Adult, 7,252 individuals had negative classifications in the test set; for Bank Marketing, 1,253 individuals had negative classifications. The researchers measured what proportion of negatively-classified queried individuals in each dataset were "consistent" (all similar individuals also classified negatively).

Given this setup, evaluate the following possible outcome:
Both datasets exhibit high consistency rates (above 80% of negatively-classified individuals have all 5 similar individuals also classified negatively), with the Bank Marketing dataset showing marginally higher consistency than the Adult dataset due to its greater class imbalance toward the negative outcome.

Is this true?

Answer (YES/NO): NO